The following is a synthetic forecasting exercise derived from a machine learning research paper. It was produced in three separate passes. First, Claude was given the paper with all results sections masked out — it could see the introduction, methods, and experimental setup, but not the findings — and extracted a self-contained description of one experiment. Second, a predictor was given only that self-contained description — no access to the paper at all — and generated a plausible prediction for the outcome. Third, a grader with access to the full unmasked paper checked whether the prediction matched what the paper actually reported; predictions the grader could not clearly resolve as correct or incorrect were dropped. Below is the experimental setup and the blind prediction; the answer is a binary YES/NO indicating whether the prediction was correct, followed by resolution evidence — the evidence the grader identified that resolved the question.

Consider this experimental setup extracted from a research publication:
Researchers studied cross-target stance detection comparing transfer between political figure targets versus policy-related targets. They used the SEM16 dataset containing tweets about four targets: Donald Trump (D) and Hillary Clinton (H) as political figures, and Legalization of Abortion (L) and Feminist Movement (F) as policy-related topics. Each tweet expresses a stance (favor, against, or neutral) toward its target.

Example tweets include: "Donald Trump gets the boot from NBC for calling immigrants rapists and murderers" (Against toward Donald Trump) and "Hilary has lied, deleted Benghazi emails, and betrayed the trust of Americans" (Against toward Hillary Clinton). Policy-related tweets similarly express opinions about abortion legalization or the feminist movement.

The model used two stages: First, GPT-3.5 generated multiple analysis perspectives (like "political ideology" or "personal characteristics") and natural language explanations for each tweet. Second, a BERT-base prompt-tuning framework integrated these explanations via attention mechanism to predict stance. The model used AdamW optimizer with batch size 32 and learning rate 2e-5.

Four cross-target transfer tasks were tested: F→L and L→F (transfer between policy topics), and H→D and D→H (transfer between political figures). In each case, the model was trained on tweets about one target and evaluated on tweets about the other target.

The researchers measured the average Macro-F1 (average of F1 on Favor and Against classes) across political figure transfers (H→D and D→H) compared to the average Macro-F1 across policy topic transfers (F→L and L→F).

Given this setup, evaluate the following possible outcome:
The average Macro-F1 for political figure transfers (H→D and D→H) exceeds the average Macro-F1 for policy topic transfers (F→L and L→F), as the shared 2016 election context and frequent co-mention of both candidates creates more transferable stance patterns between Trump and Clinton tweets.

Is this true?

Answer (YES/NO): YES